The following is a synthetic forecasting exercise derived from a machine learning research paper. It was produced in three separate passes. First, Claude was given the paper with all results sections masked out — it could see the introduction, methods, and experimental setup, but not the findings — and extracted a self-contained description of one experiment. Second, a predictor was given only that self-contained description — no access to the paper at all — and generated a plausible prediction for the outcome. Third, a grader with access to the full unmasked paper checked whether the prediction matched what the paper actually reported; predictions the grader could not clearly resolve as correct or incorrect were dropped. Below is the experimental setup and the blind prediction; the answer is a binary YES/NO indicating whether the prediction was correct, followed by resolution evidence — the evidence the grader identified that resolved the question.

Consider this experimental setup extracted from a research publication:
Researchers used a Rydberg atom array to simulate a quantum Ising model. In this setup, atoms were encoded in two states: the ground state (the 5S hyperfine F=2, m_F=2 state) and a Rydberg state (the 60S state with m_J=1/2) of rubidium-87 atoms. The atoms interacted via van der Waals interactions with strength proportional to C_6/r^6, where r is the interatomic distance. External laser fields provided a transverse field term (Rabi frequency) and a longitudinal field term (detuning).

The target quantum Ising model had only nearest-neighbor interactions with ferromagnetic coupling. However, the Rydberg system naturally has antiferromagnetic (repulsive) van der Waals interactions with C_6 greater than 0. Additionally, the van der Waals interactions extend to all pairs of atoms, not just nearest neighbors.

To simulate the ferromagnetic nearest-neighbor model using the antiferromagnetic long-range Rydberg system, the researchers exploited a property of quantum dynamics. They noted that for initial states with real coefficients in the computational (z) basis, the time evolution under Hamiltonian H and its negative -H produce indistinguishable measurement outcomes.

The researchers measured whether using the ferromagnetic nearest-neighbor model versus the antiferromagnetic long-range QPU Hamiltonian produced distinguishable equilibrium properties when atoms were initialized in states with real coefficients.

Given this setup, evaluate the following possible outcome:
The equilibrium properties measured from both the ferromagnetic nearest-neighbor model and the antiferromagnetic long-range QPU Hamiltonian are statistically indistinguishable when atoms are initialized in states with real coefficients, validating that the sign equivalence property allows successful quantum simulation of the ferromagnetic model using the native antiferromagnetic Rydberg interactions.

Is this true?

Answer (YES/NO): NO